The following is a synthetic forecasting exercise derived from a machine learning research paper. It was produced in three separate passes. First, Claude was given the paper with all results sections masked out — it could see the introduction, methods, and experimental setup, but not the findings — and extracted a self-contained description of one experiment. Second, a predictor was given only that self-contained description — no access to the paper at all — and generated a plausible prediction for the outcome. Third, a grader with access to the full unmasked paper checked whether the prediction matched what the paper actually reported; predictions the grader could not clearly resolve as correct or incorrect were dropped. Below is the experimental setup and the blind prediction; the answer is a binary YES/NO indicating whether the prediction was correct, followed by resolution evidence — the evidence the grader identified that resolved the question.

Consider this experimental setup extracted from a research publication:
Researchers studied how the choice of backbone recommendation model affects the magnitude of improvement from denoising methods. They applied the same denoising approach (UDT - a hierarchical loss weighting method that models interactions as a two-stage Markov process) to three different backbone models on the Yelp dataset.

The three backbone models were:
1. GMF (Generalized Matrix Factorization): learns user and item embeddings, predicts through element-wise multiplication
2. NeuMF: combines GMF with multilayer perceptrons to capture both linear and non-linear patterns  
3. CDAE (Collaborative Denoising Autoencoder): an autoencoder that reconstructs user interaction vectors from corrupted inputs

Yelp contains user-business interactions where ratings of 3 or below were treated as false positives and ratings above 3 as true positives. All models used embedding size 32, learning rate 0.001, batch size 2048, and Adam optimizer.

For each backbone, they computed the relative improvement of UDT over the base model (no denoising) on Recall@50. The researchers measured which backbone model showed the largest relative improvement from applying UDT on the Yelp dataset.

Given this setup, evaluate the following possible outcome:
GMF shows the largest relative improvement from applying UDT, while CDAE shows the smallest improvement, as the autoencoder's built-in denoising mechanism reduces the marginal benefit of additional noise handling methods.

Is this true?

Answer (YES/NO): YES